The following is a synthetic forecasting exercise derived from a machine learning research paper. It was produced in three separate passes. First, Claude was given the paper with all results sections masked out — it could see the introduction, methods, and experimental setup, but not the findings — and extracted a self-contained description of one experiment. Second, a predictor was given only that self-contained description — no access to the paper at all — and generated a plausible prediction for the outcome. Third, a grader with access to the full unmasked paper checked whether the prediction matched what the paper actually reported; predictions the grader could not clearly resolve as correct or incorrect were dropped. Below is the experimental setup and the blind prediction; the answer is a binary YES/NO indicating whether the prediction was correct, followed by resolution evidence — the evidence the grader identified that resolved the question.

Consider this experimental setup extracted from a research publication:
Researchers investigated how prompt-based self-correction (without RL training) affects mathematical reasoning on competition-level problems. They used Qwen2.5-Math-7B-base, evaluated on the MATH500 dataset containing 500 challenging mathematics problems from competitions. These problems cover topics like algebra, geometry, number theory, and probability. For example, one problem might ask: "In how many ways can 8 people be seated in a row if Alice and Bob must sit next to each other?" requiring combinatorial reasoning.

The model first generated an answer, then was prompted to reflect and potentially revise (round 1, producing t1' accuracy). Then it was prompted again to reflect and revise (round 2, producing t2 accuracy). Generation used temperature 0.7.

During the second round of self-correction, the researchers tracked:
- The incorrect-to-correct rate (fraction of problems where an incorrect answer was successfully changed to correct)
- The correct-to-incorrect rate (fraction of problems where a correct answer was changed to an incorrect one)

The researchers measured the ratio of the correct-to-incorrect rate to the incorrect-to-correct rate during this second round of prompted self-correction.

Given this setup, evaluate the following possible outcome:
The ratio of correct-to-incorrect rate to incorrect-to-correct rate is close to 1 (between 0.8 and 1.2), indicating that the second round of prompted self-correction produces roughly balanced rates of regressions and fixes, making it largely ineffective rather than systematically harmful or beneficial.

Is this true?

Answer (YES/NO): NO